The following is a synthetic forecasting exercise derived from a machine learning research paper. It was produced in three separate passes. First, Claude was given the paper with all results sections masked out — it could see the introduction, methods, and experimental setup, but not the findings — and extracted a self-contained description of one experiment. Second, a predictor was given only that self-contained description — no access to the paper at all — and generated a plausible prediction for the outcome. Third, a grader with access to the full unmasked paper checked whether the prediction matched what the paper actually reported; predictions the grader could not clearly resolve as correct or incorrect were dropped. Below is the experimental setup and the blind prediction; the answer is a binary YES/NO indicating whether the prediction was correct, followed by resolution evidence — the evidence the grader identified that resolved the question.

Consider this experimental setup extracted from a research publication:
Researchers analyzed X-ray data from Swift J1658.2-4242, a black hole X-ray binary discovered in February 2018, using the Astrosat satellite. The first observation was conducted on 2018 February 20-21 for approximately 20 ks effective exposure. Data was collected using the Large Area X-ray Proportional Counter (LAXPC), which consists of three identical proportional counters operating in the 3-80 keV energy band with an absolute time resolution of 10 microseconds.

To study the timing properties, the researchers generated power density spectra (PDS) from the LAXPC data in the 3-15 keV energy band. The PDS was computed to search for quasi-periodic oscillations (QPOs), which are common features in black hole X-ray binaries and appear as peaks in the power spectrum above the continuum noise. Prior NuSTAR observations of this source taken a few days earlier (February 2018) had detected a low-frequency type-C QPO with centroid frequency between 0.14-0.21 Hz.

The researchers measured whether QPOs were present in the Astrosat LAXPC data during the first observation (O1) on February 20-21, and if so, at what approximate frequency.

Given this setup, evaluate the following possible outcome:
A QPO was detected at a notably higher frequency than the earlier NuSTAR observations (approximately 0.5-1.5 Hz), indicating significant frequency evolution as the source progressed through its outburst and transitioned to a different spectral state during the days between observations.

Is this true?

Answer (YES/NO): NO